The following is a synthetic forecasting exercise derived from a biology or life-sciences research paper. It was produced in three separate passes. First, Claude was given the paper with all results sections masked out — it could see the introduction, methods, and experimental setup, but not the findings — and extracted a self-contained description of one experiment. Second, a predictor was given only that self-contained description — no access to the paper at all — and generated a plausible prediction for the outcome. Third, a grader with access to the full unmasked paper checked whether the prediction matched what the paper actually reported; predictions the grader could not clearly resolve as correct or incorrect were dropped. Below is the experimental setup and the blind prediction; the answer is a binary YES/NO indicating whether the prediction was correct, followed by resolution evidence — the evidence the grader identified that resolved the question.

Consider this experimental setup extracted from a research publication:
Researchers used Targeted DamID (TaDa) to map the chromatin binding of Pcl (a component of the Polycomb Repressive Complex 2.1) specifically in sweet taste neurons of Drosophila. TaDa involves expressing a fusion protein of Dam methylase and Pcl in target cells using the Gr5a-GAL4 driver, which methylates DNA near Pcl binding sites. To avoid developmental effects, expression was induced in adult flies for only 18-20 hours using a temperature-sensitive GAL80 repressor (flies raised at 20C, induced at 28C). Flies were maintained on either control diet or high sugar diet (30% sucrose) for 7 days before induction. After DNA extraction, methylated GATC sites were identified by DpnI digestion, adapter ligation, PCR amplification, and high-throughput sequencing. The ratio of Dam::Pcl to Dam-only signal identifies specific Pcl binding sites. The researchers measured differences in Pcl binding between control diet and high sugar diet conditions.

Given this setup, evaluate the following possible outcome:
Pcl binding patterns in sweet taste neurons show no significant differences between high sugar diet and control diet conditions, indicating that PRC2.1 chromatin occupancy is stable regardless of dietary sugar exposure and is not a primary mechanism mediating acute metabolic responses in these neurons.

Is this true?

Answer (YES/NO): NO